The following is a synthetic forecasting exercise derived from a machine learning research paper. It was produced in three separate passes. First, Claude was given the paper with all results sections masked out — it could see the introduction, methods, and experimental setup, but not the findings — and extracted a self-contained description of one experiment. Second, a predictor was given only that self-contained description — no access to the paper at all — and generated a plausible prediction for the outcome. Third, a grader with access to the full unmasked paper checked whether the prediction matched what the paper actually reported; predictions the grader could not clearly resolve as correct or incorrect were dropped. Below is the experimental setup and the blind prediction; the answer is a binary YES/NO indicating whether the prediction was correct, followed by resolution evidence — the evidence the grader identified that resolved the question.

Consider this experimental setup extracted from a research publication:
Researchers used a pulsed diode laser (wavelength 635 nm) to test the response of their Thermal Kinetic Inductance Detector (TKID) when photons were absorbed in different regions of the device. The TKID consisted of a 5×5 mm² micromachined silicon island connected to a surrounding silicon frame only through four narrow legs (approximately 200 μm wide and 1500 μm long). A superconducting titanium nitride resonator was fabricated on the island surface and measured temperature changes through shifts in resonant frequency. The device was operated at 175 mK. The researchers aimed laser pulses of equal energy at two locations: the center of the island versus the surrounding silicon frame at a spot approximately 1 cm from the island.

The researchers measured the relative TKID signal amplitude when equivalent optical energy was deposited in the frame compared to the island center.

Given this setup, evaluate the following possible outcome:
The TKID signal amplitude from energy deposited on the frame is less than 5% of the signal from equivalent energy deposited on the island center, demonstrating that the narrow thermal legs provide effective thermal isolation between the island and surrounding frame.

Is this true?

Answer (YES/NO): YES